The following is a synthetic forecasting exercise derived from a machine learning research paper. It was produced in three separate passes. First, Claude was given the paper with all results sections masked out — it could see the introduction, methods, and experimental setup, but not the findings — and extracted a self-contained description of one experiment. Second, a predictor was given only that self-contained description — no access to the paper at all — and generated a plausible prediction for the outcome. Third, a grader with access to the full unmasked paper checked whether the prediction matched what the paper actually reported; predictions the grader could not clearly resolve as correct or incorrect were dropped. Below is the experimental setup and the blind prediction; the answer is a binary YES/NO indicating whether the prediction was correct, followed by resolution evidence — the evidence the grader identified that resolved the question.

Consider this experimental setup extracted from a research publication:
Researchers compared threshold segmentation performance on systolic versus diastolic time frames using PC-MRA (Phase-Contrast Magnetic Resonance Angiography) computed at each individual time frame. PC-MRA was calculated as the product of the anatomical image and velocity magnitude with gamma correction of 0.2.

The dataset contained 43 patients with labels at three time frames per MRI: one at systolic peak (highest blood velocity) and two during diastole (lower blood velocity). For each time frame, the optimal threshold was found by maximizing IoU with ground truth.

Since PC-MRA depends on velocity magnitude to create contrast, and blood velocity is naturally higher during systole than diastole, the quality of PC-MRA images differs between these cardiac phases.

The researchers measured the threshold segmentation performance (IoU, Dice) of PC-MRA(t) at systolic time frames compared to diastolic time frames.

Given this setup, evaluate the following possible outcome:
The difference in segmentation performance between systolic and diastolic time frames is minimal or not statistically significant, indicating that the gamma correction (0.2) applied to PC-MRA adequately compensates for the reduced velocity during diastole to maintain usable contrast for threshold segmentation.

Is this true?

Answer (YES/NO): NO